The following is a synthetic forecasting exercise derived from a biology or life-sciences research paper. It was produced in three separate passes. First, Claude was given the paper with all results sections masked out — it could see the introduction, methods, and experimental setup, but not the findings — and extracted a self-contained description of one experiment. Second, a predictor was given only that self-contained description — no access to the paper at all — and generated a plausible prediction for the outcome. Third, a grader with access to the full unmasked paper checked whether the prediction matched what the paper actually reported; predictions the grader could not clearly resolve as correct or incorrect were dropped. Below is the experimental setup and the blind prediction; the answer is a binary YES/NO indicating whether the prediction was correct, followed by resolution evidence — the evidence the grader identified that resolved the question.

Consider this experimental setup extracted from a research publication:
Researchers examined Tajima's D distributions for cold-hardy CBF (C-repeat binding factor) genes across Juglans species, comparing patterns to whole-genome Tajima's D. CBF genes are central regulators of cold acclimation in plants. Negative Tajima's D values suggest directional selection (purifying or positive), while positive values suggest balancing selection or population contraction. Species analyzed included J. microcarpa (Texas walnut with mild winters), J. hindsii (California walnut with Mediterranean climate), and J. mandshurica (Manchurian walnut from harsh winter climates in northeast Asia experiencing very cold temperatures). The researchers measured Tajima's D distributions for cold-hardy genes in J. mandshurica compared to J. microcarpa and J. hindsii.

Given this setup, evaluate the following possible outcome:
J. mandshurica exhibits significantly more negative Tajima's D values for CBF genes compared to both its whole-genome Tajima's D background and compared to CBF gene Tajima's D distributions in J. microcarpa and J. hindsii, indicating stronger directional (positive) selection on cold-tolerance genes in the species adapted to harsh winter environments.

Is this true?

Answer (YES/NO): NO